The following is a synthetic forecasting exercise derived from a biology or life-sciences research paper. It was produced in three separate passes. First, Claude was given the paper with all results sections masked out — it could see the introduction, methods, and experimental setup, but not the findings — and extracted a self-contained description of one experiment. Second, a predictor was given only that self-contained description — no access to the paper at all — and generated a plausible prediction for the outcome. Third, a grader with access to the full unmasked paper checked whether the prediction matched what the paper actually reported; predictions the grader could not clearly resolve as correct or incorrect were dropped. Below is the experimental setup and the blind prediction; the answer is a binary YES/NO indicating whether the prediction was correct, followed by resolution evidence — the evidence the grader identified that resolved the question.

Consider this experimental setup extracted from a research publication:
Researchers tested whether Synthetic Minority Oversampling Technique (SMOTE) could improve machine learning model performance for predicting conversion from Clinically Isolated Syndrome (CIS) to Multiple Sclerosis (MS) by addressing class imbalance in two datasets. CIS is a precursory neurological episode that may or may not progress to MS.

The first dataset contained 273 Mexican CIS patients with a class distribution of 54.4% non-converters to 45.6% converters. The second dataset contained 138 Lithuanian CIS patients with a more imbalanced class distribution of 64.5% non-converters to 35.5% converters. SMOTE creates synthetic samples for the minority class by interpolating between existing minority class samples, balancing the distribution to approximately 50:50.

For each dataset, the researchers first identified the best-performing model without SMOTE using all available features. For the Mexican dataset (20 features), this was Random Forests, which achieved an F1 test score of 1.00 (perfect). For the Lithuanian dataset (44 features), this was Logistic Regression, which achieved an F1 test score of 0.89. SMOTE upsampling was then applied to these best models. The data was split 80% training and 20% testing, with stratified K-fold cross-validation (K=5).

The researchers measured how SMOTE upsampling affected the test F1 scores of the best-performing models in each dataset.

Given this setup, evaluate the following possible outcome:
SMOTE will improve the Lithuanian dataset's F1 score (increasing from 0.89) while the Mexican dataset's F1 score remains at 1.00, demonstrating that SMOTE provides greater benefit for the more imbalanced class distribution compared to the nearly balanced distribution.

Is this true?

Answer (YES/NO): NO